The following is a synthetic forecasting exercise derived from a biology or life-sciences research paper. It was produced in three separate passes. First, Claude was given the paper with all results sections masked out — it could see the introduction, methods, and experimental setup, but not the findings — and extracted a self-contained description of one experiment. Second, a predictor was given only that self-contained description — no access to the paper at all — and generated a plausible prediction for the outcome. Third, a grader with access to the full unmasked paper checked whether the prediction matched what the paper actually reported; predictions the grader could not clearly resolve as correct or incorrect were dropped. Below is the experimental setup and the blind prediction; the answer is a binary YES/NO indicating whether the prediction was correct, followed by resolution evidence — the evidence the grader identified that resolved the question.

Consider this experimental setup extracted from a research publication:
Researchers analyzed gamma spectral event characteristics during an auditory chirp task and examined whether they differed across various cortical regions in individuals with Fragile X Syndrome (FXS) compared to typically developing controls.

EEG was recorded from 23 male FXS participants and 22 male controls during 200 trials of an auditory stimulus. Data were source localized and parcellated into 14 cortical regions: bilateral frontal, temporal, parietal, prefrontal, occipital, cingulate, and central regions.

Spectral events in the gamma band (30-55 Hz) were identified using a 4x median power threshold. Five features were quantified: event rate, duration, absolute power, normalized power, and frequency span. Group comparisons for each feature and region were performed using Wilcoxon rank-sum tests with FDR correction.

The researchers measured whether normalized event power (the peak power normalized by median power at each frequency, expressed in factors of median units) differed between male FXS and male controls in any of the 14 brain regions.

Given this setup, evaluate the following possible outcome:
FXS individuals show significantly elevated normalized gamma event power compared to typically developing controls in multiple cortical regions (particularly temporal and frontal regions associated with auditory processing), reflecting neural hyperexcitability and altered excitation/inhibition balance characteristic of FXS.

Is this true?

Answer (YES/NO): NO